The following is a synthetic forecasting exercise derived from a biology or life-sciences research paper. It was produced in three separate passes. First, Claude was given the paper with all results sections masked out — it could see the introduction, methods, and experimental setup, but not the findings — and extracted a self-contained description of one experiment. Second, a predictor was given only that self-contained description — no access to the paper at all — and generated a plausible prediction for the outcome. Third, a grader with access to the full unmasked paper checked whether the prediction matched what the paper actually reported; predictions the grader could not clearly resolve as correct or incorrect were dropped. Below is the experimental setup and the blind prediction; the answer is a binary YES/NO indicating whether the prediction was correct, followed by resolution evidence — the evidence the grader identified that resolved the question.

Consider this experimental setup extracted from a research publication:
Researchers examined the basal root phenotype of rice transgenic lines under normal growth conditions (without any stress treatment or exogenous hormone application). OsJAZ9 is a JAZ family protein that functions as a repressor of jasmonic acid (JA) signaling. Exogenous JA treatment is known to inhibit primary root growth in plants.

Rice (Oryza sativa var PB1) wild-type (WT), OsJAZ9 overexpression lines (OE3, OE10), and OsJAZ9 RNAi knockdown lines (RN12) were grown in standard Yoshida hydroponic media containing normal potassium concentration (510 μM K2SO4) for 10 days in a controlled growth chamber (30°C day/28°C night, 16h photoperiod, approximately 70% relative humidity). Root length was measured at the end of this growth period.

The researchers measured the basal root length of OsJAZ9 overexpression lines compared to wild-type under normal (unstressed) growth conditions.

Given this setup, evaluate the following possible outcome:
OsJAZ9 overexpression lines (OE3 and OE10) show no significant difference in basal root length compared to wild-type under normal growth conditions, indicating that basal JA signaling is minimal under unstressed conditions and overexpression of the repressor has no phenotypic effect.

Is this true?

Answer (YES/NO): NO